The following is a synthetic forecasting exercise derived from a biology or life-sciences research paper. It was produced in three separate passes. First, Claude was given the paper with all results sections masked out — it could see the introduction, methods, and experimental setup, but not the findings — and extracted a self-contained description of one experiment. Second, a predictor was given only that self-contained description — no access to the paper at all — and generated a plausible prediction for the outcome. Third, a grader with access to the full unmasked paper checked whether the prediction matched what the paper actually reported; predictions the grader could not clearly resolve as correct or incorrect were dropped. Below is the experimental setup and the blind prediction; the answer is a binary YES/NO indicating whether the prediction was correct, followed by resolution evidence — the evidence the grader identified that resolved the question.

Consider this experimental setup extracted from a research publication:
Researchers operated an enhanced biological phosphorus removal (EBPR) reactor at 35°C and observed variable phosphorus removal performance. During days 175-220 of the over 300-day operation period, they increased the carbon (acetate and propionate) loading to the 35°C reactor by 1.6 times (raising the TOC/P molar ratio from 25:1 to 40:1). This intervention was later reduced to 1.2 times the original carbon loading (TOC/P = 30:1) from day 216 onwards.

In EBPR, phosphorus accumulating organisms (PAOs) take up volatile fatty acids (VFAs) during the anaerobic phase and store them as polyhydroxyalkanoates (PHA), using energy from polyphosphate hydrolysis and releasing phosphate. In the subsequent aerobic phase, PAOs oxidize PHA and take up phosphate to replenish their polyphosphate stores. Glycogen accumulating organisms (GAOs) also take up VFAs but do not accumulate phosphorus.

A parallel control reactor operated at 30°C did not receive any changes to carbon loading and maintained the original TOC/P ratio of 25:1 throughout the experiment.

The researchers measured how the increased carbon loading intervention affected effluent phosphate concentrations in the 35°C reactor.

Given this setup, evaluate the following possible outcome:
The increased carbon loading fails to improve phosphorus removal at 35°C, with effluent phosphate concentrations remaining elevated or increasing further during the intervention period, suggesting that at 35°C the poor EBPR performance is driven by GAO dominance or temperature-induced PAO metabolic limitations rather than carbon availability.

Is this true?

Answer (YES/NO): NO